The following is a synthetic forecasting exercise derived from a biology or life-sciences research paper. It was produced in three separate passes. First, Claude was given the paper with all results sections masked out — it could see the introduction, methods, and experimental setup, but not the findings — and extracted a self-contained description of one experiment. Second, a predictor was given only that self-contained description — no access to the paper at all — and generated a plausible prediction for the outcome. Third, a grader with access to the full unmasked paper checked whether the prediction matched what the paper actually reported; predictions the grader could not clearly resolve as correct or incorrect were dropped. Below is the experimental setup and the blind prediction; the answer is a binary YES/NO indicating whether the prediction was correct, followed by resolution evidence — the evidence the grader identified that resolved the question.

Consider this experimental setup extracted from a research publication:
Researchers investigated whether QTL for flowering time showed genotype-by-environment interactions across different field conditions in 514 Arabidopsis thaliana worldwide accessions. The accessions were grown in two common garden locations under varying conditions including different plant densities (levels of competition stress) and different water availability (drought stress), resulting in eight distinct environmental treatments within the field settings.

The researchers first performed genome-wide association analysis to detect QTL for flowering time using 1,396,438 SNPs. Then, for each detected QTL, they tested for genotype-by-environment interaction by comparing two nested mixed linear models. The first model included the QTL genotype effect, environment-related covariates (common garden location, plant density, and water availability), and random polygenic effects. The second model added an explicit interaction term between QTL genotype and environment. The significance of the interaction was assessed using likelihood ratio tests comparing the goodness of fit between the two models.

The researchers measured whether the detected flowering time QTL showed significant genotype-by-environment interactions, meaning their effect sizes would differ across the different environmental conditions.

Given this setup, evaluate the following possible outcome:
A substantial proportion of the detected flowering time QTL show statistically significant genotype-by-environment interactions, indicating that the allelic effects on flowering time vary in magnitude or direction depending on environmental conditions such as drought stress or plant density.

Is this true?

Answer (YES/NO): YES